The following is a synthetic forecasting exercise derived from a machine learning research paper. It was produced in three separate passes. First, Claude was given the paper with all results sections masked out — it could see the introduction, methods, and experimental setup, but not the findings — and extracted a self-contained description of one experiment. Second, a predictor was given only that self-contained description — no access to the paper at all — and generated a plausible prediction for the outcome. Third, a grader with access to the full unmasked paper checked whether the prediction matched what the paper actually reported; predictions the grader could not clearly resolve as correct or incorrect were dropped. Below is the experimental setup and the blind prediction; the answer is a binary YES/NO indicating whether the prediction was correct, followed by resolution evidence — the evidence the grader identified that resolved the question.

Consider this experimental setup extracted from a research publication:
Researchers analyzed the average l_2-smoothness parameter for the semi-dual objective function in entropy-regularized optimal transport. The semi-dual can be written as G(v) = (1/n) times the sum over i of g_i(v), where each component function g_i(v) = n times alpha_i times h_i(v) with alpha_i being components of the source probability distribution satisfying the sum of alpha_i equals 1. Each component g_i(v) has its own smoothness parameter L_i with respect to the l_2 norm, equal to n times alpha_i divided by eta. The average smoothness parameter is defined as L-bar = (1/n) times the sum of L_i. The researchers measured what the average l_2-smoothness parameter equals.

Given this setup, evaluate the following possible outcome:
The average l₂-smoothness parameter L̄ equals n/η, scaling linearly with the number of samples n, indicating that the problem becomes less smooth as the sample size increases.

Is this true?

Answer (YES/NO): NO